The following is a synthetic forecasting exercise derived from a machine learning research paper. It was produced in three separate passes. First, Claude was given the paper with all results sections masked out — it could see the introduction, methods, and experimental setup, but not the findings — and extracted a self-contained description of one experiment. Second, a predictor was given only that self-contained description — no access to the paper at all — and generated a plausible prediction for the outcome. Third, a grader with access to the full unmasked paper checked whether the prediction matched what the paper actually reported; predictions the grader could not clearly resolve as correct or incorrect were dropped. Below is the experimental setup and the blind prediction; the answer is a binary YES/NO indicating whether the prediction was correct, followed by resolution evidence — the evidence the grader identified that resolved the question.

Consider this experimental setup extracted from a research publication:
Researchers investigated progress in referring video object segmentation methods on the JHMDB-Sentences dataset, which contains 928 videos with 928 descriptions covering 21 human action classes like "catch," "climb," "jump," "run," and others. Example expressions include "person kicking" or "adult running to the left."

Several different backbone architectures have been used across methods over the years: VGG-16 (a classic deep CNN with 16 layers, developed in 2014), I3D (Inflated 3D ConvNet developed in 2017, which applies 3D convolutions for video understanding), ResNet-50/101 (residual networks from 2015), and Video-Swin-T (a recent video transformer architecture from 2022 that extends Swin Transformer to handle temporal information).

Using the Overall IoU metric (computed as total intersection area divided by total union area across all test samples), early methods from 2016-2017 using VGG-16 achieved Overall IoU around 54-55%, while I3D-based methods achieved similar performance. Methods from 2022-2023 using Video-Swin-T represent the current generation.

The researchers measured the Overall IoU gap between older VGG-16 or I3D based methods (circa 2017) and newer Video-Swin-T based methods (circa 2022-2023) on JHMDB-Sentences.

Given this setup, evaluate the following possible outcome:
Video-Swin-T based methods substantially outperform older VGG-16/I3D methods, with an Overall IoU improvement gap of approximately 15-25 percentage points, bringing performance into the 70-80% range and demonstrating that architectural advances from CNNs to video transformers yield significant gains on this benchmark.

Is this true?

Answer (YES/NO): YES